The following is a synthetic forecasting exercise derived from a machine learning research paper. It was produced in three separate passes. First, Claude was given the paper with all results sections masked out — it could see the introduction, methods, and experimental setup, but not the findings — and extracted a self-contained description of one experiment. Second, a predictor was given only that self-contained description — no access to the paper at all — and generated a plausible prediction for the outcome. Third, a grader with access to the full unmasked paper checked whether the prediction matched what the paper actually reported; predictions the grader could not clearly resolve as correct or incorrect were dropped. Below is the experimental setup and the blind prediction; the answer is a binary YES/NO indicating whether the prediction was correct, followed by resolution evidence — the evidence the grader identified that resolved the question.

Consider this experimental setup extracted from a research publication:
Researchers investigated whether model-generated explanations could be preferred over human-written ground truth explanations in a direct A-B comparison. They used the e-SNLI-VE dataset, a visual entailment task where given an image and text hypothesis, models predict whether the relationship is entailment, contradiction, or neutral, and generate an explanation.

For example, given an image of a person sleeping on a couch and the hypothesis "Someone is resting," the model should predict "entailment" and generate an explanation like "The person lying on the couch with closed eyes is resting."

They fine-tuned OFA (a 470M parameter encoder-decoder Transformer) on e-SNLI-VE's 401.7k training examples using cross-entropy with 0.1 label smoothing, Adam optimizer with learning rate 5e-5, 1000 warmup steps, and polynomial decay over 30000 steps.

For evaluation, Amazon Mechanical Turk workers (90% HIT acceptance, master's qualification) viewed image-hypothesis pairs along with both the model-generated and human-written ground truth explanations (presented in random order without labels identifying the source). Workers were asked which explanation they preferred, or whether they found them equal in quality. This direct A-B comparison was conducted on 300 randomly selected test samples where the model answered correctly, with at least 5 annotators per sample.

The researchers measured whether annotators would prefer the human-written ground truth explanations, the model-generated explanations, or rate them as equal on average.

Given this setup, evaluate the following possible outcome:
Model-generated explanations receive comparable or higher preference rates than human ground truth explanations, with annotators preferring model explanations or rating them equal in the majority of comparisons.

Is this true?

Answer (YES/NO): YES